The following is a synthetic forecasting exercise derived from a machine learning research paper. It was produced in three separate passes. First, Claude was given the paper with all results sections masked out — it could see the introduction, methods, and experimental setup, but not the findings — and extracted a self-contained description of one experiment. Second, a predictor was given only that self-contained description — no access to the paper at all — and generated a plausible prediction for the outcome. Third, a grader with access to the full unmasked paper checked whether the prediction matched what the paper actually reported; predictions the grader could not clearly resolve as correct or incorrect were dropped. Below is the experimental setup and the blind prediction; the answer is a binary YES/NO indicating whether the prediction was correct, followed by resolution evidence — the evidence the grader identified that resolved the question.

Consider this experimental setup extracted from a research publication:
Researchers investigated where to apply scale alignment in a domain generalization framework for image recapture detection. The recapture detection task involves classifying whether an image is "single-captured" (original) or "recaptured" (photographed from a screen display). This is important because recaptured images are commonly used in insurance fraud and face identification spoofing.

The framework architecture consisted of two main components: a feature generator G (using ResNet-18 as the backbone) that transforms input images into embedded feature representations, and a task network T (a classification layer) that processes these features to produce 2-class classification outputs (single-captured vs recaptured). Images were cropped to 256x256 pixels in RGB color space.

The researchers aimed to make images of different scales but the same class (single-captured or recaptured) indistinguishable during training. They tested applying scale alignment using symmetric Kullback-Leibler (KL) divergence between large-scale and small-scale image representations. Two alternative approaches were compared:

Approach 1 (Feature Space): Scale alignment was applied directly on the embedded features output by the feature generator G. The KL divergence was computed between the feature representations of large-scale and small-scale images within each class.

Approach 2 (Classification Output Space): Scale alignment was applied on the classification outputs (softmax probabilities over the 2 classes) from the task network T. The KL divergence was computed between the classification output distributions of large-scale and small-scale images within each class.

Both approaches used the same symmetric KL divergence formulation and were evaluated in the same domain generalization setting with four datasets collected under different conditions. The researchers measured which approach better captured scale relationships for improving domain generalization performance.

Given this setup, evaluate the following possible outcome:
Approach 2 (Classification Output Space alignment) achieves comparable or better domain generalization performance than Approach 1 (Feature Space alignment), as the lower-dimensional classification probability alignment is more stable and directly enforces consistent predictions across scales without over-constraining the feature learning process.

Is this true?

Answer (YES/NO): YES